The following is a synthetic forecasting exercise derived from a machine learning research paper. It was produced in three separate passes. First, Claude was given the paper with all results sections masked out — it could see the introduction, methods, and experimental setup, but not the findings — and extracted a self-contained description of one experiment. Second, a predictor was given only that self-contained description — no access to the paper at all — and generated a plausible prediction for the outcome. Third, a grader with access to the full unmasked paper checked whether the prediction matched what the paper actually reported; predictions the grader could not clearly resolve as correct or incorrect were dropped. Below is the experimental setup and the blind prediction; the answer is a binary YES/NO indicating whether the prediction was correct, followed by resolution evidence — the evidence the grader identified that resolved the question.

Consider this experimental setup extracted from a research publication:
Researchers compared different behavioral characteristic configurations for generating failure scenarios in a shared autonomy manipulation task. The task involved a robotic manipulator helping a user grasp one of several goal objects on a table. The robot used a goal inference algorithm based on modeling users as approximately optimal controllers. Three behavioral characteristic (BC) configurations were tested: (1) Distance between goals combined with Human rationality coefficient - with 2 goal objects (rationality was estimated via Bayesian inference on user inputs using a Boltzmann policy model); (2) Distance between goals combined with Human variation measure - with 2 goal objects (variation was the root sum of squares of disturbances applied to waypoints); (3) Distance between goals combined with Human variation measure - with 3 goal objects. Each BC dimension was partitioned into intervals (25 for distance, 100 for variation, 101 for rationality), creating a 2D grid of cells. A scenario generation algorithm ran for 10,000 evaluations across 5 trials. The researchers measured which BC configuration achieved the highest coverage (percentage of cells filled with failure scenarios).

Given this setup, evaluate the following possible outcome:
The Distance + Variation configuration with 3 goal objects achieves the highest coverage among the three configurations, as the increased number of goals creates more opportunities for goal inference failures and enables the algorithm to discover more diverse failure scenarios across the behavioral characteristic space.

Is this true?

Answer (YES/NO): NO